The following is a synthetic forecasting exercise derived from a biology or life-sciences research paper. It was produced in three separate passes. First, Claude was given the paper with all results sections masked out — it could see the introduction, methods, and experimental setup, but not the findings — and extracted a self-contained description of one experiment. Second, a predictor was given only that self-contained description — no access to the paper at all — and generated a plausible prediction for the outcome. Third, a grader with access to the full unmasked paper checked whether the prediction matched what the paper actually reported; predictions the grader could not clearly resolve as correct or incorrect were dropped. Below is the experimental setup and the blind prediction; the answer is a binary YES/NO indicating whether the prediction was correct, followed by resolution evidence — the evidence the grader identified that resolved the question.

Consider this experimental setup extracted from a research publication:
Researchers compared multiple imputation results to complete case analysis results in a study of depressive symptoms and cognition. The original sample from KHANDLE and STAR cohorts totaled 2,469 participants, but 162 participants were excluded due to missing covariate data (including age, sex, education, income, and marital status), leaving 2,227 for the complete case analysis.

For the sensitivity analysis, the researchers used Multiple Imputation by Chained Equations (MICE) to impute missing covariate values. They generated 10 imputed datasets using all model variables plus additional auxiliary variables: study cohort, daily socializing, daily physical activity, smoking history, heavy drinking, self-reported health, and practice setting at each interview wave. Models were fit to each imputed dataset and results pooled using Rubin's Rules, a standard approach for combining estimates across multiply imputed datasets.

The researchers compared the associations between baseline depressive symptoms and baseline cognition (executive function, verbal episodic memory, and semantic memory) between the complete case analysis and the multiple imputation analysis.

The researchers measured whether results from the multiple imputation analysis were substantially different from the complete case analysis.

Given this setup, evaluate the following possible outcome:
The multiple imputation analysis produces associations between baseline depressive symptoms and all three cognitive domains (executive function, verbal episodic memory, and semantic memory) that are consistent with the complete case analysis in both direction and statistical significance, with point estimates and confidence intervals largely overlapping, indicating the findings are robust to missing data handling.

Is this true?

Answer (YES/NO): YES